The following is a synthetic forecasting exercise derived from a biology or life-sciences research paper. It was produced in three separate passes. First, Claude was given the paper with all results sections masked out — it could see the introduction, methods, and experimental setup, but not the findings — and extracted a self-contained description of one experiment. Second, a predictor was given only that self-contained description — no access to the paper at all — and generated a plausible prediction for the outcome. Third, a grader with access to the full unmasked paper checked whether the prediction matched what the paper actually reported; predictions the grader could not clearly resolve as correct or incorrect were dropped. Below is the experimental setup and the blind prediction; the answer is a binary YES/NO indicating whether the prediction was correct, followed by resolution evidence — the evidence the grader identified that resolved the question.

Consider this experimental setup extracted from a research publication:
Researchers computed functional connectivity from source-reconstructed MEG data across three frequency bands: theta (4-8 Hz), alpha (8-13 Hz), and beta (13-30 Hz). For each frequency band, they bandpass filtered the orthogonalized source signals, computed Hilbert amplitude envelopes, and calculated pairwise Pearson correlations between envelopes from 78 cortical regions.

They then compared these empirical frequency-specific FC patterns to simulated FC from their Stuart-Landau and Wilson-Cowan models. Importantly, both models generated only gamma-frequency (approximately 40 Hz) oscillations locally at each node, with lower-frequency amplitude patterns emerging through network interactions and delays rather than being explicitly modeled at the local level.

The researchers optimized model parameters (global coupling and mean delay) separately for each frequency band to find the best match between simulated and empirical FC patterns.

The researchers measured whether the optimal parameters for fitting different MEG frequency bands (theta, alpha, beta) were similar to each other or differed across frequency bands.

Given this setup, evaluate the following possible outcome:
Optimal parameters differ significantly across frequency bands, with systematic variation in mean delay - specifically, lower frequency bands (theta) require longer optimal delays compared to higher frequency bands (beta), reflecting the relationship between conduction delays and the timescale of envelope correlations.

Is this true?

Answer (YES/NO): NO